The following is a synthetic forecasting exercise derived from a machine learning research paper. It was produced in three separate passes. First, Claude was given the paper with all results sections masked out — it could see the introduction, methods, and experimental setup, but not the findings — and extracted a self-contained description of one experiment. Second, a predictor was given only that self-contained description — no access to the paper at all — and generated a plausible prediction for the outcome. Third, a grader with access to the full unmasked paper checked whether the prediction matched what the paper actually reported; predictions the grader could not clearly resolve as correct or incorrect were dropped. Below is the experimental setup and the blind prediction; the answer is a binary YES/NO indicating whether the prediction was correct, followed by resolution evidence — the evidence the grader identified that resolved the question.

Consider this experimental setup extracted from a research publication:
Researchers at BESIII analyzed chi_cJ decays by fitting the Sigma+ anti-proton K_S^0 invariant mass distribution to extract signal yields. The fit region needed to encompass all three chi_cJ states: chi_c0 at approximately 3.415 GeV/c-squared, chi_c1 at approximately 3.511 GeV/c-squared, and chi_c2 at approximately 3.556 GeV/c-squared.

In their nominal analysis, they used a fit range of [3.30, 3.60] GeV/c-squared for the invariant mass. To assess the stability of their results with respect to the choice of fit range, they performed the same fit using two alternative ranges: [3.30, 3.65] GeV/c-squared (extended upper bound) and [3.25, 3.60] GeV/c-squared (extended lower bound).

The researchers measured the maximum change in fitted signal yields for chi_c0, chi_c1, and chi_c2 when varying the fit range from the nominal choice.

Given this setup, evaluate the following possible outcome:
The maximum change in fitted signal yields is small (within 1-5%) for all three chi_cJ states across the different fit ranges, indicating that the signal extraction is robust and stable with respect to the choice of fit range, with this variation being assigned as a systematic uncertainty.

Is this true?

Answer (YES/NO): YES